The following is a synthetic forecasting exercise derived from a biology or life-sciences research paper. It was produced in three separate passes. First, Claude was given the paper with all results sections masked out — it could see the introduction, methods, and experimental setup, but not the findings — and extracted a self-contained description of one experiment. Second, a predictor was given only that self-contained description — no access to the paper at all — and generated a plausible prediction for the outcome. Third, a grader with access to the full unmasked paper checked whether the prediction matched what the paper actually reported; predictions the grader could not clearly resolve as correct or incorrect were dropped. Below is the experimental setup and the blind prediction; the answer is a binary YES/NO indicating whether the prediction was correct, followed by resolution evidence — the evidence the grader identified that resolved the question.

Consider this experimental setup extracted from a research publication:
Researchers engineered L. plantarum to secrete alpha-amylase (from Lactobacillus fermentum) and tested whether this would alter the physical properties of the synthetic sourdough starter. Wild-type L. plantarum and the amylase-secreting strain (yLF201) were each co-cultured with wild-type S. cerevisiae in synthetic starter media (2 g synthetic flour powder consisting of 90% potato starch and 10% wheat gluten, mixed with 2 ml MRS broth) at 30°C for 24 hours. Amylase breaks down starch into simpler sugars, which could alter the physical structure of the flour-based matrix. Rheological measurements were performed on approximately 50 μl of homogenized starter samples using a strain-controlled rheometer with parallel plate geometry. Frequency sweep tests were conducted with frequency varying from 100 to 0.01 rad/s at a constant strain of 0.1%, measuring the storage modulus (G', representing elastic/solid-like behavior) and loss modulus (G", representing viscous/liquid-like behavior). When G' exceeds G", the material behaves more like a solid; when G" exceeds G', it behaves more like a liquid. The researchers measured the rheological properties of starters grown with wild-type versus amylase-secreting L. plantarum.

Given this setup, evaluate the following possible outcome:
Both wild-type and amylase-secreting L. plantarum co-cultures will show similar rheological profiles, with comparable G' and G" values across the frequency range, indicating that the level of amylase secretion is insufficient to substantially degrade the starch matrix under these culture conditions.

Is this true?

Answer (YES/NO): NO